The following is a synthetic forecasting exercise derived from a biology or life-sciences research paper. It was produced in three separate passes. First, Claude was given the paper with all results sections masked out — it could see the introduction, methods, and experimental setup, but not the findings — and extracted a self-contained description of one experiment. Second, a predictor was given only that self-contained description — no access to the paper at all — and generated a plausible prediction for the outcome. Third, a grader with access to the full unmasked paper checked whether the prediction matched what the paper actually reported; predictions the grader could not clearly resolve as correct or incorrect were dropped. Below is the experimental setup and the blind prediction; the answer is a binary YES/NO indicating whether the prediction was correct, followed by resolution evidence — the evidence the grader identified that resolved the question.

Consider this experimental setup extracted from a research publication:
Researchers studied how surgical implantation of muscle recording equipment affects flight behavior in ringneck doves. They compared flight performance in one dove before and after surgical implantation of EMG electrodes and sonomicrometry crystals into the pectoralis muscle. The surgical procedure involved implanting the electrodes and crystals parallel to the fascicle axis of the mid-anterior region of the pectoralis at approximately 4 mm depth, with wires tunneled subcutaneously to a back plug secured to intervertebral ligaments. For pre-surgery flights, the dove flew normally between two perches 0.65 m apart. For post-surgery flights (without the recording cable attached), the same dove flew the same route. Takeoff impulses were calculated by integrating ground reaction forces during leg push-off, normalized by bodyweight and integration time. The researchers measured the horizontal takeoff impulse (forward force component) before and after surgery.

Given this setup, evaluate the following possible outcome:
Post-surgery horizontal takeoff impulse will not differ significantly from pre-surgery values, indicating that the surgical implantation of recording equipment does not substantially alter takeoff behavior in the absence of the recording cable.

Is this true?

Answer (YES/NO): NO